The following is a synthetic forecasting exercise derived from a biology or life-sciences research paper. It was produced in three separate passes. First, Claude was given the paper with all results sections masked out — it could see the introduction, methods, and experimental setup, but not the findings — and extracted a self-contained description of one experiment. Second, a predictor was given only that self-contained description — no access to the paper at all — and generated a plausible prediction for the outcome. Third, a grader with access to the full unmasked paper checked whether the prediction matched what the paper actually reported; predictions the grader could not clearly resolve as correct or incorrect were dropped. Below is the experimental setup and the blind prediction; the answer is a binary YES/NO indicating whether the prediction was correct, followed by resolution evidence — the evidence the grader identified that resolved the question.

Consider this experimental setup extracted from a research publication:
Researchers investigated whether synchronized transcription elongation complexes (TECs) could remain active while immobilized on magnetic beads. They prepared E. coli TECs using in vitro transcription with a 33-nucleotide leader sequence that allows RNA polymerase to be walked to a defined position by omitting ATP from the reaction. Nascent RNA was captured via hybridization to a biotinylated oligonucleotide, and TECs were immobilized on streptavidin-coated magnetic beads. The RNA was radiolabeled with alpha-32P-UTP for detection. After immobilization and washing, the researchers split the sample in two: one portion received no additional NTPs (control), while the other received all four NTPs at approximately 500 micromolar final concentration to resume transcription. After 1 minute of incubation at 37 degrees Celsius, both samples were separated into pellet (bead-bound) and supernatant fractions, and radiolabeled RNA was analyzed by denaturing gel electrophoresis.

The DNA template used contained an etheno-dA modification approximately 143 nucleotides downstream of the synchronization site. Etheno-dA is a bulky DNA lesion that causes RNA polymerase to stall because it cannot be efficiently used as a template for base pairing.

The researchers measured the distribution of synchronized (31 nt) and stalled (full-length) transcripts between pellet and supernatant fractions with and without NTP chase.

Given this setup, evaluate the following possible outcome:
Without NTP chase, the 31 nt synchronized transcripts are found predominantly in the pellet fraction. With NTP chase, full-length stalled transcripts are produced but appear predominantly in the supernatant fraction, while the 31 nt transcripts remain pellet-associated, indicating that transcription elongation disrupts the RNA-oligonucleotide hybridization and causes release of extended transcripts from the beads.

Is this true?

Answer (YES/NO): NO